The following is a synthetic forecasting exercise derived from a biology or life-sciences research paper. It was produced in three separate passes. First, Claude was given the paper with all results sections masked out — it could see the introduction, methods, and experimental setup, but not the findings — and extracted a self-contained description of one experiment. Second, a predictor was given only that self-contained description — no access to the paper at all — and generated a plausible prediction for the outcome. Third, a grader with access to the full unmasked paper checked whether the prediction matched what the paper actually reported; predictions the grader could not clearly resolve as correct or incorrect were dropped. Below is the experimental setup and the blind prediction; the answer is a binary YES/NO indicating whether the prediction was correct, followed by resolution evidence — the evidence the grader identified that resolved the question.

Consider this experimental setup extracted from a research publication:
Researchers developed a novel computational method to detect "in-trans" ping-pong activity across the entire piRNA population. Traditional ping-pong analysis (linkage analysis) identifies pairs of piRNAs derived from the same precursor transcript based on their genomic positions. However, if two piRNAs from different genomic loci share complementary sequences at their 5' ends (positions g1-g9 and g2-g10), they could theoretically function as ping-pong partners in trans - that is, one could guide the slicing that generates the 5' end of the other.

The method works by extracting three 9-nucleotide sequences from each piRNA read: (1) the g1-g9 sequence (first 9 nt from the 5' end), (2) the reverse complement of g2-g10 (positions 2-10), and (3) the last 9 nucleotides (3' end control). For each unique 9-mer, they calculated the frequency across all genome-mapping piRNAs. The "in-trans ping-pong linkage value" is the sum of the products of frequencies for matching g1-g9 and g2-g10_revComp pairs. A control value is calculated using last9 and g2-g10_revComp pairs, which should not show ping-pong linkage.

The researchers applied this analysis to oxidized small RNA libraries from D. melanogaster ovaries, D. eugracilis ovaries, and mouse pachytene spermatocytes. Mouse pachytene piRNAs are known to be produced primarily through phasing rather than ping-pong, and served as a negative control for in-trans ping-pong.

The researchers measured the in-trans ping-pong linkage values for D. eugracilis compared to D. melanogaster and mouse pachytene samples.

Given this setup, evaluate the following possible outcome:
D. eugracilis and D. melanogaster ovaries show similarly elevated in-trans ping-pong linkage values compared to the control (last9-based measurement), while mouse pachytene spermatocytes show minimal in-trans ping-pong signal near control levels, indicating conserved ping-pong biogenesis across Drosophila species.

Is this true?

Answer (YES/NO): NO